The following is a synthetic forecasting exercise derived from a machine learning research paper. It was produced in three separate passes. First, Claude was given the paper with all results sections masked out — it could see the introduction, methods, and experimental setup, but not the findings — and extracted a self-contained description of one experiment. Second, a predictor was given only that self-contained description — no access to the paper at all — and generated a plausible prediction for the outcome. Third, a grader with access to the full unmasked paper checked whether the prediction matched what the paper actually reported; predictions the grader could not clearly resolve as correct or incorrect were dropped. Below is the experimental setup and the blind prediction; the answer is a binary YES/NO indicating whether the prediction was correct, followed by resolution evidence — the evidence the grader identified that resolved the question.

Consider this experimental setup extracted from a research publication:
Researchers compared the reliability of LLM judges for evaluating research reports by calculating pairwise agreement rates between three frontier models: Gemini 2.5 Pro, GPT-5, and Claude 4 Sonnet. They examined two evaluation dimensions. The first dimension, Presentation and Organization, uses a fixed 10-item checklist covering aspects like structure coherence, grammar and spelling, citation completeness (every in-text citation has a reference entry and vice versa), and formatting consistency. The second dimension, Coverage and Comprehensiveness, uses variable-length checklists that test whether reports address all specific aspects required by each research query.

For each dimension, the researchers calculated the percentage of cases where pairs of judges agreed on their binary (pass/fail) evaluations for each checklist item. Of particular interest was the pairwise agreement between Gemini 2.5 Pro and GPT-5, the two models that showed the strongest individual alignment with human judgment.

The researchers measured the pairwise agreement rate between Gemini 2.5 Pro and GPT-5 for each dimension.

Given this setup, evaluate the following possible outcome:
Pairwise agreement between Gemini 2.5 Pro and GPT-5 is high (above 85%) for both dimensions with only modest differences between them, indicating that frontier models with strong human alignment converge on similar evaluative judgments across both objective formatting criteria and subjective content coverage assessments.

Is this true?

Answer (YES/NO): NO